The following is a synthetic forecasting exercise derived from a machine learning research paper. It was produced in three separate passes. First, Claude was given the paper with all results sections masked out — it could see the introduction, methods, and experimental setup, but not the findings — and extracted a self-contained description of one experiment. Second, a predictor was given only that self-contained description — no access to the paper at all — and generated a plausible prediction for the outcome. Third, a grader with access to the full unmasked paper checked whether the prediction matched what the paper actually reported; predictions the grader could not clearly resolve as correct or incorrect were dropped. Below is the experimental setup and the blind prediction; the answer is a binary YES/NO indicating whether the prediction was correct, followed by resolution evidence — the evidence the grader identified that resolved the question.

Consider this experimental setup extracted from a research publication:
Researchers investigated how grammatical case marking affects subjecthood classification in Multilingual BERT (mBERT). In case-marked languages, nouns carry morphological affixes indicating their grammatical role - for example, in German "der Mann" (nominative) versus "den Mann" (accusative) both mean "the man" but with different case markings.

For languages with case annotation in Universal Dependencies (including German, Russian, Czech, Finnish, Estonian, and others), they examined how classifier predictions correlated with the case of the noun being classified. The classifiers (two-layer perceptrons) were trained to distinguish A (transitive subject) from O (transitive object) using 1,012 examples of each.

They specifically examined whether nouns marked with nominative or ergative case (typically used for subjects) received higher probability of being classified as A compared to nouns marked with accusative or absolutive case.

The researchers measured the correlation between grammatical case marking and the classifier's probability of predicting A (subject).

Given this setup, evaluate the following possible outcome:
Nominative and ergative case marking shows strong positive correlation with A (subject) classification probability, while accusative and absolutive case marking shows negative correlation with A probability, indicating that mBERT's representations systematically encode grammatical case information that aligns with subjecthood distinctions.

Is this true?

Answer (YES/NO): NO